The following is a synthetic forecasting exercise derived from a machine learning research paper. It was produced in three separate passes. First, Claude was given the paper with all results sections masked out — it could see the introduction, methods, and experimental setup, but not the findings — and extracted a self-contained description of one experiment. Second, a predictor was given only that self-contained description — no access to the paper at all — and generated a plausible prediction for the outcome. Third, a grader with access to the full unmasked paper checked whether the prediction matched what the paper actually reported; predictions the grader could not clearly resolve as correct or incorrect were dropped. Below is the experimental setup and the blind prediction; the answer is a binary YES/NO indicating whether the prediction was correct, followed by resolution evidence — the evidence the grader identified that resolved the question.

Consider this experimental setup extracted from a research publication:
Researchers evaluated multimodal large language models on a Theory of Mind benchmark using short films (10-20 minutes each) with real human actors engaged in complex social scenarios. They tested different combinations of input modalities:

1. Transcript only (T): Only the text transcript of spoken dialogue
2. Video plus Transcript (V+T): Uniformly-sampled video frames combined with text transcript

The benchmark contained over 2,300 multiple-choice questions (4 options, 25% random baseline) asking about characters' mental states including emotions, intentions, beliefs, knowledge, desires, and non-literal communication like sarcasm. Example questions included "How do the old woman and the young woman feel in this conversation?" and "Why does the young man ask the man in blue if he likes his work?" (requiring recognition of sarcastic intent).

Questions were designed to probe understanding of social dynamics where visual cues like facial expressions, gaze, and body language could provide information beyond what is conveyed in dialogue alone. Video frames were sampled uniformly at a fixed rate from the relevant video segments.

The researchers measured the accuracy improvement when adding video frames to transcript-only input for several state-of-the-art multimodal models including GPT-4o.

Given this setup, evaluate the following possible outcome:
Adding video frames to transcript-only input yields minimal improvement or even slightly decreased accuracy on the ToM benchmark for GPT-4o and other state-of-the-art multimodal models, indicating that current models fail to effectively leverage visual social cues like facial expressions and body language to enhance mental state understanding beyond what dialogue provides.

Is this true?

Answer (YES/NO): NO